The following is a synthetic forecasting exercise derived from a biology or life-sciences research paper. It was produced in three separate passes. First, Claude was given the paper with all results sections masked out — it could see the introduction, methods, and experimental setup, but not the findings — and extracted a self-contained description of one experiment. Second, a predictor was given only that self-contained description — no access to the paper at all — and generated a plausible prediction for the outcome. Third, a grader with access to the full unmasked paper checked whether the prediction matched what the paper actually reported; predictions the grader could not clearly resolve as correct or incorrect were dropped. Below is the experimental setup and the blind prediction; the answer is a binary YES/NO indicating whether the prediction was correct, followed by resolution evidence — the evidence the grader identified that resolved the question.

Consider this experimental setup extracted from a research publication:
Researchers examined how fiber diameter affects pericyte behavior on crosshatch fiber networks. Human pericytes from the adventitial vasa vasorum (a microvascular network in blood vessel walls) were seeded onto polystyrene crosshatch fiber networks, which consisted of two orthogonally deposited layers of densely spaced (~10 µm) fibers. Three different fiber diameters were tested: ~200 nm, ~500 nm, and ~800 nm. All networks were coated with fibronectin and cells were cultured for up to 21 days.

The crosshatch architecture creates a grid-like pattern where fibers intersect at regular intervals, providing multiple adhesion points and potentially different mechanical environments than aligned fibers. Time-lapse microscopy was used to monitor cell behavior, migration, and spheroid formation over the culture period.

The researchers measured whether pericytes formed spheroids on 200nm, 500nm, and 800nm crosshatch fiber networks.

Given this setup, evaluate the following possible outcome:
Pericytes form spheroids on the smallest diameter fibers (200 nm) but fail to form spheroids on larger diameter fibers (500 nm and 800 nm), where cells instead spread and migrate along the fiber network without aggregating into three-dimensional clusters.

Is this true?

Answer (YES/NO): NO